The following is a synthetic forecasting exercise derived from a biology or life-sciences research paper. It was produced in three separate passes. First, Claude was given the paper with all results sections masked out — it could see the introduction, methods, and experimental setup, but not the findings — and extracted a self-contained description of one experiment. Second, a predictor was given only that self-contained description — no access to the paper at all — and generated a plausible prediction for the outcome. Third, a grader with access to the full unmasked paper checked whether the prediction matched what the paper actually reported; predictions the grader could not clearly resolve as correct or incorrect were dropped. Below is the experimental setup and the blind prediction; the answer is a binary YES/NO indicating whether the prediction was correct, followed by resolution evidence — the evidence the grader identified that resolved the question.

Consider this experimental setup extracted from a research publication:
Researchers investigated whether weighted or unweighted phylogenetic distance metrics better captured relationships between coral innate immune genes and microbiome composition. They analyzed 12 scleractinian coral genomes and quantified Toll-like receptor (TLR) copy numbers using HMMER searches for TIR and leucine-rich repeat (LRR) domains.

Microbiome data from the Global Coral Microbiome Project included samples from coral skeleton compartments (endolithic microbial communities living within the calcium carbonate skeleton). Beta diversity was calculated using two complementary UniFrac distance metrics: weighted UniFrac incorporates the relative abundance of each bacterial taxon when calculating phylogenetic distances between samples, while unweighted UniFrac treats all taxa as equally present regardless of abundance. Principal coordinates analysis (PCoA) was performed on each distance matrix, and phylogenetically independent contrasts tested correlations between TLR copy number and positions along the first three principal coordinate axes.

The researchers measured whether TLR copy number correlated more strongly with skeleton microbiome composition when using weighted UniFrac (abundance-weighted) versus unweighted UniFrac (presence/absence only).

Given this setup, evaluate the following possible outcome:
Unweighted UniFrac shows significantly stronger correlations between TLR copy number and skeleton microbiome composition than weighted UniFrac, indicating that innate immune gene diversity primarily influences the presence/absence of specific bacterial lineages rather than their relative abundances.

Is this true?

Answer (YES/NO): NO